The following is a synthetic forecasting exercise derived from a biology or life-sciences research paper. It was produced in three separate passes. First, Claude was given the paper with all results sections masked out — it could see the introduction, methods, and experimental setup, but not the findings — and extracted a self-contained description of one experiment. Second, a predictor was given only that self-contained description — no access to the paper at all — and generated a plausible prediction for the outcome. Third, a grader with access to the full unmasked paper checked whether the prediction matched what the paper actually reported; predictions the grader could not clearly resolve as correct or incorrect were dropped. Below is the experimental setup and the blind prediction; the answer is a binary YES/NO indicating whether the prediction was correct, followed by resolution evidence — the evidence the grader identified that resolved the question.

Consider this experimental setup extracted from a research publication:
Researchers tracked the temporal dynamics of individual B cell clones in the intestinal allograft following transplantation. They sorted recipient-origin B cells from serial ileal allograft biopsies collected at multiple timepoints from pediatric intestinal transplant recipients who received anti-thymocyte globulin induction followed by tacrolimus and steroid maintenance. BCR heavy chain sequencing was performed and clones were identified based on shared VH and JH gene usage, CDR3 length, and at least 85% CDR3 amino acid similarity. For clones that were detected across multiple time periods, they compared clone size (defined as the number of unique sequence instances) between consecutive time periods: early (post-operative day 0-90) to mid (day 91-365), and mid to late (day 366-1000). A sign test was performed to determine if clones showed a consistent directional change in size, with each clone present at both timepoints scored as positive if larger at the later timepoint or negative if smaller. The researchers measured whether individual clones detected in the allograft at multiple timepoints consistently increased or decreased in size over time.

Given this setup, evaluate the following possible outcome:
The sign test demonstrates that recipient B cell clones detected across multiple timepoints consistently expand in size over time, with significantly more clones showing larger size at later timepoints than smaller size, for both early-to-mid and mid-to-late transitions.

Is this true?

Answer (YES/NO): NO